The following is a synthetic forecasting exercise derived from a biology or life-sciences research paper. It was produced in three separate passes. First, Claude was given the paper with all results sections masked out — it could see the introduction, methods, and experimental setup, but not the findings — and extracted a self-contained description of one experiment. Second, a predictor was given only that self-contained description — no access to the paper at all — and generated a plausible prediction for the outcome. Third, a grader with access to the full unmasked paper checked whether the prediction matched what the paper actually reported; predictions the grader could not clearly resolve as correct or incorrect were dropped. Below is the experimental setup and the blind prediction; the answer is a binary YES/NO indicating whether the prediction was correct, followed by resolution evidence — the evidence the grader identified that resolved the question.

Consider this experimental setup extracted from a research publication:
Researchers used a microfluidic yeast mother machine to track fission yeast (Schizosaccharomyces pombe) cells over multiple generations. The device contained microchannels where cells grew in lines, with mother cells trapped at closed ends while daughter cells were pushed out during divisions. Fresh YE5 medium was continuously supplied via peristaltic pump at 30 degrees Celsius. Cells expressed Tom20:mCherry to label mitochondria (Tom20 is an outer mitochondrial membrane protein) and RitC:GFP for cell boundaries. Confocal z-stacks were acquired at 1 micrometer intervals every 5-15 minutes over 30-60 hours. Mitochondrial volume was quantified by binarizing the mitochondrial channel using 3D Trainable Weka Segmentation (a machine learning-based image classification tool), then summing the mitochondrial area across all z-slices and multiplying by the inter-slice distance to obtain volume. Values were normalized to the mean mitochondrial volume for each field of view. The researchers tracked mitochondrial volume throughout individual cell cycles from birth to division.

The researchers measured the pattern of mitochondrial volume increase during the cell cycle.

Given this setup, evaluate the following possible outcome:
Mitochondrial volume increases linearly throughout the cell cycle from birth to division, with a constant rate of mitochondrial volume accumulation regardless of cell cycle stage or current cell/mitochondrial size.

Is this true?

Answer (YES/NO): NO